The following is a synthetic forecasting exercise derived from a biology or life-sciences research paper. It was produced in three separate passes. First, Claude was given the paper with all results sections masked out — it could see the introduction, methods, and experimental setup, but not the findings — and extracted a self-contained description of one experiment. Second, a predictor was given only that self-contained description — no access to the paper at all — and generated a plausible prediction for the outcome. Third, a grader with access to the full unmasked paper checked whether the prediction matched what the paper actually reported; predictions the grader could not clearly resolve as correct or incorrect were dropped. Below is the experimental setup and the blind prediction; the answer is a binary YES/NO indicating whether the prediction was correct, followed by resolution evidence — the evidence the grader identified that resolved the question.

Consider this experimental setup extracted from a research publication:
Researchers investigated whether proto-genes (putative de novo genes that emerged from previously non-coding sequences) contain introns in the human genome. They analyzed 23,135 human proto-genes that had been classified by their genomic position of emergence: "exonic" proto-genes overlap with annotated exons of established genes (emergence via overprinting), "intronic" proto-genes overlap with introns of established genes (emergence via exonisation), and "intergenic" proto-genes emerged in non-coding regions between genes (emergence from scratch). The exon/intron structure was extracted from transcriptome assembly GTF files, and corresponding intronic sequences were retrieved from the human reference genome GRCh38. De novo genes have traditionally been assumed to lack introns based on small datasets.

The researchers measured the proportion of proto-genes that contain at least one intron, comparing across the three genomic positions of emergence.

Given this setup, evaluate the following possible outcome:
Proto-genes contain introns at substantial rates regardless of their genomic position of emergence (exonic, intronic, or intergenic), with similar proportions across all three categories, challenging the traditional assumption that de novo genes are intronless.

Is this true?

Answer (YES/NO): NO